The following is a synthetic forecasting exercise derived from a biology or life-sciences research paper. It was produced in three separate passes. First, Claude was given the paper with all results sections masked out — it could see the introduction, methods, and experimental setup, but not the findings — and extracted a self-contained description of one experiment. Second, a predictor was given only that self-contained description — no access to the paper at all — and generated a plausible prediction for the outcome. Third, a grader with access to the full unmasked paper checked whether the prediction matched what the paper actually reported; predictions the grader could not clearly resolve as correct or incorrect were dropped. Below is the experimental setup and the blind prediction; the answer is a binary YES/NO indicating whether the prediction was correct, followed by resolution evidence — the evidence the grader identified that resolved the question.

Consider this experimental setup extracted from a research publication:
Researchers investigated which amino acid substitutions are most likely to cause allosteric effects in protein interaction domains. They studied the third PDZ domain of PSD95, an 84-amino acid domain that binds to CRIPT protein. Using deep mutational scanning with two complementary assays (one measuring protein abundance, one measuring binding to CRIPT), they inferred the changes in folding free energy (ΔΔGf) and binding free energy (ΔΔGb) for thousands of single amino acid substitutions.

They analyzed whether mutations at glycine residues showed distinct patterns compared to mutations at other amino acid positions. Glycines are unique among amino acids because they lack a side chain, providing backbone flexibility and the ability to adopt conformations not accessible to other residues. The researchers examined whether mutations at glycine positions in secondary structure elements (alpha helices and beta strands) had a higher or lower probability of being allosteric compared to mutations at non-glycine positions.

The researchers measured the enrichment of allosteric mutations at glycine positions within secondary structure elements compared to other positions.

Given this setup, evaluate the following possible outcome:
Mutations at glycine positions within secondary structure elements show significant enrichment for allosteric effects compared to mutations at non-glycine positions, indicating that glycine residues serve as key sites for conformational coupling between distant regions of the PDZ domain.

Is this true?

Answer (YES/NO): YES